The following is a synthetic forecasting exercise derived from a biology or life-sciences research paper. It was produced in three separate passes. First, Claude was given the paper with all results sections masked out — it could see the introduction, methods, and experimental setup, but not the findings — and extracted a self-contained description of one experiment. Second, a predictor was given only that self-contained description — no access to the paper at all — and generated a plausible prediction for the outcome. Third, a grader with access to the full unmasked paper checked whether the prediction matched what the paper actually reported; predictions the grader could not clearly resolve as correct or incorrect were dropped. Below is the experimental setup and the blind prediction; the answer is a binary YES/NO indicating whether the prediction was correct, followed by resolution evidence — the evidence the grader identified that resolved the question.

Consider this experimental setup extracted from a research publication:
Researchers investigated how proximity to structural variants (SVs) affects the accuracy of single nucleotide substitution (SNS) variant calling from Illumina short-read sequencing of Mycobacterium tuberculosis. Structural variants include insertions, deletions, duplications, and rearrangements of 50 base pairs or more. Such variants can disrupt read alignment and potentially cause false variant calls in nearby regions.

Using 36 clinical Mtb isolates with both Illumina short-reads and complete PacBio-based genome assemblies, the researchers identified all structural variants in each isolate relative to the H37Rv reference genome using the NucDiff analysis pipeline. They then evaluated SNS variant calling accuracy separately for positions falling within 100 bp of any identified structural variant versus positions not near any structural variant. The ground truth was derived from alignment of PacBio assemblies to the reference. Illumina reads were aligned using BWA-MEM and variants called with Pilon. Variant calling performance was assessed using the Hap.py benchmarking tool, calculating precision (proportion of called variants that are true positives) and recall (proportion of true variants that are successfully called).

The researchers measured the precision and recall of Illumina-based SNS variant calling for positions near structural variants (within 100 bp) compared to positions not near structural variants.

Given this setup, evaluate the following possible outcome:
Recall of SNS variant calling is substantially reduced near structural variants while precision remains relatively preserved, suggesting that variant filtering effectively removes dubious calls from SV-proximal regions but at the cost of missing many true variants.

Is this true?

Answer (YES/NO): NO